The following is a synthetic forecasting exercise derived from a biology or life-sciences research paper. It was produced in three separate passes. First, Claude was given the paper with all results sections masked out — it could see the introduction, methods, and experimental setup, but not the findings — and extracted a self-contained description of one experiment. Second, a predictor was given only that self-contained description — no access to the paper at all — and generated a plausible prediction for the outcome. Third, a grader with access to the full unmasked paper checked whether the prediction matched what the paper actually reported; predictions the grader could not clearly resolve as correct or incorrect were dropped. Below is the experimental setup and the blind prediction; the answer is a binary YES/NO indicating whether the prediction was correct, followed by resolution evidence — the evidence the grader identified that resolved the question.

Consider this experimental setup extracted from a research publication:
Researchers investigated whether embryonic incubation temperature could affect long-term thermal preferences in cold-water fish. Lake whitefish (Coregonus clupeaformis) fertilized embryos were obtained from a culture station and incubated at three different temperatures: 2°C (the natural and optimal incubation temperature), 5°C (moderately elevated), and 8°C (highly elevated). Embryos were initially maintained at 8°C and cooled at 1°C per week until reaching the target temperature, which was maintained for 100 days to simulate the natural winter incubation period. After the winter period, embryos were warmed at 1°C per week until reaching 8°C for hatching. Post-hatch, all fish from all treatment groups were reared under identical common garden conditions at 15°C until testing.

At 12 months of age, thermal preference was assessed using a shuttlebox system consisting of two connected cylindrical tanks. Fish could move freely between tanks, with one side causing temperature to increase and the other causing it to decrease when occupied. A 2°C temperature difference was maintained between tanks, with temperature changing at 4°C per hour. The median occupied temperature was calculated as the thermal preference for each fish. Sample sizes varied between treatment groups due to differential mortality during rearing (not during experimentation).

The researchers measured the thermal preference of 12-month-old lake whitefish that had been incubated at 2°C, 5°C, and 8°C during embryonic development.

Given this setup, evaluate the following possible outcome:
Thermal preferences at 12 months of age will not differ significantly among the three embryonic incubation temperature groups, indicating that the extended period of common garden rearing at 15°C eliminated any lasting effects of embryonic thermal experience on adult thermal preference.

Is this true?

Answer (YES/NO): YES